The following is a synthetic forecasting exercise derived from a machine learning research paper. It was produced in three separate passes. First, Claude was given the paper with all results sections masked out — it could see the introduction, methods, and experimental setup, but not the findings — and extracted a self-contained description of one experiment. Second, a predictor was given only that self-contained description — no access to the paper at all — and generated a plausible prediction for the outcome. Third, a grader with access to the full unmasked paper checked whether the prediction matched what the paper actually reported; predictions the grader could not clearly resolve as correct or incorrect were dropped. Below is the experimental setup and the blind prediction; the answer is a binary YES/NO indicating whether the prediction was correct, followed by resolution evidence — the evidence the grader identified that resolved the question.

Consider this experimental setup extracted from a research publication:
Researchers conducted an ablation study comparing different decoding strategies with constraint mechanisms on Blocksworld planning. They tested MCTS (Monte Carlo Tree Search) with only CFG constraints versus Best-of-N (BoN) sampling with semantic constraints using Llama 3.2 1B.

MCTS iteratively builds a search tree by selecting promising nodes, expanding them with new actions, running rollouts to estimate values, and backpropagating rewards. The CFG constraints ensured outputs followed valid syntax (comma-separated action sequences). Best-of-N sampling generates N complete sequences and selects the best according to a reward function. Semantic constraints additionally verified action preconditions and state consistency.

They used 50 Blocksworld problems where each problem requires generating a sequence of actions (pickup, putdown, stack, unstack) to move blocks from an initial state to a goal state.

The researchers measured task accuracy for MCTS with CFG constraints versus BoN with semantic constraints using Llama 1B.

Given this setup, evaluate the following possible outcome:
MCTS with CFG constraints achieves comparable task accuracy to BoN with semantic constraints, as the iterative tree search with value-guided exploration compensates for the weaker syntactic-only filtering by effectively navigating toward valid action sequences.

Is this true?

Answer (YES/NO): NO